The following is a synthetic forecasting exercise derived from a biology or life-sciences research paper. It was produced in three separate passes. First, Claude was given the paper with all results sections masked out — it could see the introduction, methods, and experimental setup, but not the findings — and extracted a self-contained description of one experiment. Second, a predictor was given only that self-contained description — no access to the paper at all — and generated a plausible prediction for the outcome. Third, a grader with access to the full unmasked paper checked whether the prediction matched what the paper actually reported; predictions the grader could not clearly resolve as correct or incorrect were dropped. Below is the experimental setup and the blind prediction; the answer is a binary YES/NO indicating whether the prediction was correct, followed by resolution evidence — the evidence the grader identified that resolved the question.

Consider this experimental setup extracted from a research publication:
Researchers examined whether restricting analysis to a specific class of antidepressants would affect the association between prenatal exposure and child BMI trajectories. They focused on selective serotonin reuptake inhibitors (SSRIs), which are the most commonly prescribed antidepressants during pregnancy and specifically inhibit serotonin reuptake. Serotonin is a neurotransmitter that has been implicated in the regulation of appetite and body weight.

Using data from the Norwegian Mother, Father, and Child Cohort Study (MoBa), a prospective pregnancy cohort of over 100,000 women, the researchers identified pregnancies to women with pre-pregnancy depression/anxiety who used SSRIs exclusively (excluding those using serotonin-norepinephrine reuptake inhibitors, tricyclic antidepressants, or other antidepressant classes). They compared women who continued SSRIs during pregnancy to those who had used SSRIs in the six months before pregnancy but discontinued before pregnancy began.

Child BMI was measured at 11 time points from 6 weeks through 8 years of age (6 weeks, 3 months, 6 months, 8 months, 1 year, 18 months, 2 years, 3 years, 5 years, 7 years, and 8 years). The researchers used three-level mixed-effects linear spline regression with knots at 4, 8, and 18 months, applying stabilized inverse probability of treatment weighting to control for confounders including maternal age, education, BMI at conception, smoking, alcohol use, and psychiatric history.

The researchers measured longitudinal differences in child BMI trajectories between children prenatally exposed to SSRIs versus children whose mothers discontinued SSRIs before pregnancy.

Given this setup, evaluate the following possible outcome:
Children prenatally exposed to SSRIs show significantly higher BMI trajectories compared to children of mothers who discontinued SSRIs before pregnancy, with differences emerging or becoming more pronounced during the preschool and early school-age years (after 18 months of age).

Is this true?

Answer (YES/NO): NO